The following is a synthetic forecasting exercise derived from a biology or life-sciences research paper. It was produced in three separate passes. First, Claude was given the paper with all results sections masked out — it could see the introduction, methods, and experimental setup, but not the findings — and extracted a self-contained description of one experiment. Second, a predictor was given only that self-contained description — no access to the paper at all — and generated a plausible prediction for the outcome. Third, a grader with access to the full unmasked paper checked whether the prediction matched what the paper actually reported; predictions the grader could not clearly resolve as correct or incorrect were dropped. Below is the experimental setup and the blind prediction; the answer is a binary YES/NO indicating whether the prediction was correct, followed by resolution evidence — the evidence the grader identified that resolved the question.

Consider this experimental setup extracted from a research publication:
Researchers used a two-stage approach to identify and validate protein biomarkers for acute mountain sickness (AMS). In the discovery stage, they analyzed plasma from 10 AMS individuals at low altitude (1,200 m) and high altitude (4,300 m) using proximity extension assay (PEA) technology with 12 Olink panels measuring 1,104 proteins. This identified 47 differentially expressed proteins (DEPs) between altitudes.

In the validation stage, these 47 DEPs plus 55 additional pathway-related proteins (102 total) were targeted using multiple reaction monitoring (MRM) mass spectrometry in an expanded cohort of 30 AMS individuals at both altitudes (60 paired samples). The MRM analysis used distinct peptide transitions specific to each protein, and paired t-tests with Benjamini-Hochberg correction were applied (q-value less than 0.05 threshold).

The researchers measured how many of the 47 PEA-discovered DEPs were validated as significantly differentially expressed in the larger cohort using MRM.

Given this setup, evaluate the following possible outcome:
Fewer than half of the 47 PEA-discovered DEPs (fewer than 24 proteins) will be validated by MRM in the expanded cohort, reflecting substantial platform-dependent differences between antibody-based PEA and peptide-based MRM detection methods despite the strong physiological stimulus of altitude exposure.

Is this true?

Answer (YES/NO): YES